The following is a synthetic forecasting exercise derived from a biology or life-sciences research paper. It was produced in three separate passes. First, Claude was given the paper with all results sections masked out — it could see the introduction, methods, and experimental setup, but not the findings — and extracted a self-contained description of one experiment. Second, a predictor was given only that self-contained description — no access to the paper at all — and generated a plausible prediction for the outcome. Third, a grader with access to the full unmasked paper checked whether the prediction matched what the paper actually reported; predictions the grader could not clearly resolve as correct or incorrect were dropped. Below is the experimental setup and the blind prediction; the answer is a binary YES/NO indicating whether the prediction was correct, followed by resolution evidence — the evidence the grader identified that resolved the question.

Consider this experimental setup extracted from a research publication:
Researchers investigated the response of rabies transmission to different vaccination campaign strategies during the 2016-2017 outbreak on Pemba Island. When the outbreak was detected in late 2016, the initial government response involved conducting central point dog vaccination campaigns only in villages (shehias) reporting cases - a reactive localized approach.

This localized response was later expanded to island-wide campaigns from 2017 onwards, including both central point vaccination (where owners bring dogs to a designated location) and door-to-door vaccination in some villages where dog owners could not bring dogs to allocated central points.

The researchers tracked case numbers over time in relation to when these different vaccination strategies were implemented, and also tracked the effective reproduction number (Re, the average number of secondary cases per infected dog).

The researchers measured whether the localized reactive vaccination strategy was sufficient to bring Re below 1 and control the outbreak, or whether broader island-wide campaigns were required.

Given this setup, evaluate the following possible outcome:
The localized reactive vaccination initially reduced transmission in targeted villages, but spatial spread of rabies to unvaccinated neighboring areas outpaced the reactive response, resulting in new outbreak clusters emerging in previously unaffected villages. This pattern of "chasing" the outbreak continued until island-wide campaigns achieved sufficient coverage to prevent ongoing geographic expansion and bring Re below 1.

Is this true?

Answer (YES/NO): NO